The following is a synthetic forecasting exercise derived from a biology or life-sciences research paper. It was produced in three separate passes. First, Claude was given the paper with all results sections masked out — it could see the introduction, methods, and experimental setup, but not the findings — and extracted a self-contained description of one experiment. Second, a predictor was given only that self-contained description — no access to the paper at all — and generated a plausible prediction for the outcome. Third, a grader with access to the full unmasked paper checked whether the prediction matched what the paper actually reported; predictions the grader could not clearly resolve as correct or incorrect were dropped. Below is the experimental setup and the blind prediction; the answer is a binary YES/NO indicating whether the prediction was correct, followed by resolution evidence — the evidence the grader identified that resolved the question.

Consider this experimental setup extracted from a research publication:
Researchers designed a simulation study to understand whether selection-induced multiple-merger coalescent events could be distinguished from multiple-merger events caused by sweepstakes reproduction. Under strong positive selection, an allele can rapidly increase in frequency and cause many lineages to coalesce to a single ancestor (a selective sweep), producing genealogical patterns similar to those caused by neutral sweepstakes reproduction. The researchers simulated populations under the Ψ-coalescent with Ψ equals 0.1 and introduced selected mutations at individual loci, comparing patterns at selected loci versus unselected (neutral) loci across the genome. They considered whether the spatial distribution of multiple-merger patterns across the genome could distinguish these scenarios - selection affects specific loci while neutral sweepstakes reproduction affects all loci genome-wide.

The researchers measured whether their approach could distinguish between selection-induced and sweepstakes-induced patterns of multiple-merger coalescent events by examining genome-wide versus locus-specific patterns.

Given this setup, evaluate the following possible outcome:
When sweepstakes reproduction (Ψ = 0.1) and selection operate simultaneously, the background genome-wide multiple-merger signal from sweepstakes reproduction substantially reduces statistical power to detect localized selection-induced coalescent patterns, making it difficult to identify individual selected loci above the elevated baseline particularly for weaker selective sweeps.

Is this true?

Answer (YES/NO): NO